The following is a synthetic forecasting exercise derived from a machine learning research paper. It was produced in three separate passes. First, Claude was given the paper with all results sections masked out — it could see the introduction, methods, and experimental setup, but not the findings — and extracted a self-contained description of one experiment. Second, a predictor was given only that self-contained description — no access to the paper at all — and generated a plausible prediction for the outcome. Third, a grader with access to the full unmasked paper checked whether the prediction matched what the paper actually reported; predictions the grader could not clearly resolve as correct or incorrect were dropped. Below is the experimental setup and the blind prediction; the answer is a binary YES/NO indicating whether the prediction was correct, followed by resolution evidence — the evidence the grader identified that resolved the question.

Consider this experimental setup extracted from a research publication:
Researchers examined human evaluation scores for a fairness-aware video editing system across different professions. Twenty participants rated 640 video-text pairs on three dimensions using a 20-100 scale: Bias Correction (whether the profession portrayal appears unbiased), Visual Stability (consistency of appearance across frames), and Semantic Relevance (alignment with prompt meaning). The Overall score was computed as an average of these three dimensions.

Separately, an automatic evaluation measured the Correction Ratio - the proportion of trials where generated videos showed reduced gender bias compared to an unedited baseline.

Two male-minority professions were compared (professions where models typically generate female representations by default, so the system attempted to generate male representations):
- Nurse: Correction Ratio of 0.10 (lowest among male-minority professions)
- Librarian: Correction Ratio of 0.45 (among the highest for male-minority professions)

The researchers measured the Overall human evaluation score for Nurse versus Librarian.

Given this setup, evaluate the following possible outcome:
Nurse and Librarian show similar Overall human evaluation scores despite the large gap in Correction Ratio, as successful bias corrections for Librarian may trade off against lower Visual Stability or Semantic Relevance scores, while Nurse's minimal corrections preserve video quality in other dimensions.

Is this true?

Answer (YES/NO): NO